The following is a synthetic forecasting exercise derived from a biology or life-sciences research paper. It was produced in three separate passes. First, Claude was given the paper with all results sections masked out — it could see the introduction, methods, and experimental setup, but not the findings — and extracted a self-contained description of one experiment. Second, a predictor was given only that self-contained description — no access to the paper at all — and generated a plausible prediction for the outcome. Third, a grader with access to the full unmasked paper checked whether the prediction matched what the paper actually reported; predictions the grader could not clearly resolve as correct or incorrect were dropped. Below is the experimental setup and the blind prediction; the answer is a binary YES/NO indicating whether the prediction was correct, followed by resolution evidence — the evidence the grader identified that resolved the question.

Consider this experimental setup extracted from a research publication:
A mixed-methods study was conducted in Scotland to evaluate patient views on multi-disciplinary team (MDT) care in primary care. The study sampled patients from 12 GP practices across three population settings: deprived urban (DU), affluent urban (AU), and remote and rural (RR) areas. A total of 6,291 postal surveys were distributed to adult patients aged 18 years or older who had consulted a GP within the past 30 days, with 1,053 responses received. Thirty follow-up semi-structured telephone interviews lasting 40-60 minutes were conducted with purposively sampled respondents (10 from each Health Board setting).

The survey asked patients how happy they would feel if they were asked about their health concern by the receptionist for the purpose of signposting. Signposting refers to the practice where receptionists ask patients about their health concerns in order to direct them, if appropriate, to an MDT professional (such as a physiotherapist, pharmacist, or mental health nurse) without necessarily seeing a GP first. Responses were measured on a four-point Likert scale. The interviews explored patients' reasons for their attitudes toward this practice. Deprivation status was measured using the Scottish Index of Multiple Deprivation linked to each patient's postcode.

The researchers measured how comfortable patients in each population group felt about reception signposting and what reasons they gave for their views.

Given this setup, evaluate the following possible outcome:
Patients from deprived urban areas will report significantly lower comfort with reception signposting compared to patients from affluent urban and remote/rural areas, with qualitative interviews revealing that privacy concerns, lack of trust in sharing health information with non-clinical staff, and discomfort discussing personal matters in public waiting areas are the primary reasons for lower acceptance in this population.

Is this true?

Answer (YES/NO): NO